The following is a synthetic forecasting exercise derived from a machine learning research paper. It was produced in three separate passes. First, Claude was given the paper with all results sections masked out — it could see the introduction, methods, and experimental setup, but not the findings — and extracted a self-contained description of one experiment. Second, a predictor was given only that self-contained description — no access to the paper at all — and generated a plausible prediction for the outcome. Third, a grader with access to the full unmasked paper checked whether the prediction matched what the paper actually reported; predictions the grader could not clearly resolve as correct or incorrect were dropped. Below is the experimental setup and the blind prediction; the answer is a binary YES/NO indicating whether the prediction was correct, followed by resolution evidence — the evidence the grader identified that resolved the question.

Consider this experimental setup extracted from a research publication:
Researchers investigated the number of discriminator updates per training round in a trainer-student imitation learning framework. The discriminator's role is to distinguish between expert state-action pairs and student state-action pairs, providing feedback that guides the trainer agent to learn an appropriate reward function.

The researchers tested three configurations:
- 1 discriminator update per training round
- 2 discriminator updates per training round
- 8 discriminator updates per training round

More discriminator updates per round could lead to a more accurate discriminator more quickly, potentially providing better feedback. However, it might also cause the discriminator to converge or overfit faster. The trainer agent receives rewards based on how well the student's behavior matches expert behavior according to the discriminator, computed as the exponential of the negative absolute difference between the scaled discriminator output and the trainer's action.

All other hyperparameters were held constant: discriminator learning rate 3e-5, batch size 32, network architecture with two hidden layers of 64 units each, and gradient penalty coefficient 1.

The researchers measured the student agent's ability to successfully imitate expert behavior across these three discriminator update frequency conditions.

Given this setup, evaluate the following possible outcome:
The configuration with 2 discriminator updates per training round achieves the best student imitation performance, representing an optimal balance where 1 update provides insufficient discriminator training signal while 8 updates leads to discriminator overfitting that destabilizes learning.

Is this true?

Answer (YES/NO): NO